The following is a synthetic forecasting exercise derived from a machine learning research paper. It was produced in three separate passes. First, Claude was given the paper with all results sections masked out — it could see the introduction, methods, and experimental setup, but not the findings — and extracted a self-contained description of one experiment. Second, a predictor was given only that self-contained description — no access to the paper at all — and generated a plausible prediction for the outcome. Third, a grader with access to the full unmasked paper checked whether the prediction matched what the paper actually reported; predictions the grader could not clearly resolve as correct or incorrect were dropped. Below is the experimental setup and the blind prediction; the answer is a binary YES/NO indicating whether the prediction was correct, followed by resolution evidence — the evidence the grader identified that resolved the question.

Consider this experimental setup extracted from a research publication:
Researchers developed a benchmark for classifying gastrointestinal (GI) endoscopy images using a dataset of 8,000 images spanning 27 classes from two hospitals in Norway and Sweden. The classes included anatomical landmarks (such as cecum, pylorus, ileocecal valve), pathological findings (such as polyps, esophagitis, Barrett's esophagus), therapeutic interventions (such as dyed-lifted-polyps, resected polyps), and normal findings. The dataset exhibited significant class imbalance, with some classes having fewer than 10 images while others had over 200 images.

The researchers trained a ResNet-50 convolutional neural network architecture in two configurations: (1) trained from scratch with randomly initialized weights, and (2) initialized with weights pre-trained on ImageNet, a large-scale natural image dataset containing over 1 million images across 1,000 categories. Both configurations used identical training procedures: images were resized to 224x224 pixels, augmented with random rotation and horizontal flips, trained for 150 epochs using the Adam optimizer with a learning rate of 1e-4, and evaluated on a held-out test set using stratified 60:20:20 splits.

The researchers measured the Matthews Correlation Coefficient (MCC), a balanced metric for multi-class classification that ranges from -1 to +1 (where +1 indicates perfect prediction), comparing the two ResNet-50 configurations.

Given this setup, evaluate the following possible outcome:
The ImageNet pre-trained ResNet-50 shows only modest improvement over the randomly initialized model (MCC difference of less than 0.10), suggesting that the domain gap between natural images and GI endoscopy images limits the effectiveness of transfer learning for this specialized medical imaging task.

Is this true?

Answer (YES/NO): NO